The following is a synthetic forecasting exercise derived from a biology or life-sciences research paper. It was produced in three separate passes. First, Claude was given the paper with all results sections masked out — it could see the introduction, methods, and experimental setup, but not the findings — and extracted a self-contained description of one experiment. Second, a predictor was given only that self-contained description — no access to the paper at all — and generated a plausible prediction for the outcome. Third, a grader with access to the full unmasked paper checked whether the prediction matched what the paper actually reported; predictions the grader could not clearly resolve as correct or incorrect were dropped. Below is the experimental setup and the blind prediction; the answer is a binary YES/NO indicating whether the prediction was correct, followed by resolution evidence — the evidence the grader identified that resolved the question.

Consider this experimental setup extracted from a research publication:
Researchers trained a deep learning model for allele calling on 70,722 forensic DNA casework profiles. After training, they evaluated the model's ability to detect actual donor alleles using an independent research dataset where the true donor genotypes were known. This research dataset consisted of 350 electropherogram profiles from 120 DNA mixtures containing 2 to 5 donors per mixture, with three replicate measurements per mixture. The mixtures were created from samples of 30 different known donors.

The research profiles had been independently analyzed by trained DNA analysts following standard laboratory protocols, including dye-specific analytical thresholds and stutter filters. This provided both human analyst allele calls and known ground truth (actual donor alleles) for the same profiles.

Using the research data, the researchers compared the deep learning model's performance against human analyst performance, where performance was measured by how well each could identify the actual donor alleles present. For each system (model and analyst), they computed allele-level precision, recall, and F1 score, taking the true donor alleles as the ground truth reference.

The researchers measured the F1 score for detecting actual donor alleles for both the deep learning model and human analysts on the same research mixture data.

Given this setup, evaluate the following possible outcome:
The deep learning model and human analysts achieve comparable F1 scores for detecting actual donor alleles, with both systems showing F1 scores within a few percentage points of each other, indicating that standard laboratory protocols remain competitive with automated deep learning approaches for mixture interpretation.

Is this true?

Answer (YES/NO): YES